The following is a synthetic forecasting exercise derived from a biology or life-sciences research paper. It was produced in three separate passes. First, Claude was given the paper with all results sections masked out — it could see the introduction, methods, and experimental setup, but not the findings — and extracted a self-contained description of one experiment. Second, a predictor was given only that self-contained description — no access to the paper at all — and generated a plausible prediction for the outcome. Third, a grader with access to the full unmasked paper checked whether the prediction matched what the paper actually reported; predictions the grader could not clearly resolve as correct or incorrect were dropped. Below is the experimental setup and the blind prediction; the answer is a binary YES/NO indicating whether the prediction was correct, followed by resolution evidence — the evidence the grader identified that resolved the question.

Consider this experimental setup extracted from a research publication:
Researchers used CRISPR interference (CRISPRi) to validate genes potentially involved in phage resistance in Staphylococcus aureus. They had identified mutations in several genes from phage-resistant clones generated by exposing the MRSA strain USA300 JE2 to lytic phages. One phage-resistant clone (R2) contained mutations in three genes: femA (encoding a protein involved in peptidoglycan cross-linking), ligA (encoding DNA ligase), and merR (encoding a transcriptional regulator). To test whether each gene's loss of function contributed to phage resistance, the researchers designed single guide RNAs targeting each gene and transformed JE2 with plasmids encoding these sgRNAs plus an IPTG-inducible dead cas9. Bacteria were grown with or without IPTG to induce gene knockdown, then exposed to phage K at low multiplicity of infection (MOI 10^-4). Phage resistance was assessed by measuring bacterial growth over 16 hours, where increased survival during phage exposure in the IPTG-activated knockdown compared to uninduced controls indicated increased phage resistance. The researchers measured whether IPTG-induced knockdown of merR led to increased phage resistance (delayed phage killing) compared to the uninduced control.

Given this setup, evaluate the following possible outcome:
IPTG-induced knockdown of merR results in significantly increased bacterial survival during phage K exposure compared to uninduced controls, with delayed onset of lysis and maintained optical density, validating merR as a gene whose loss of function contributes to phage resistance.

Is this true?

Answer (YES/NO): NO